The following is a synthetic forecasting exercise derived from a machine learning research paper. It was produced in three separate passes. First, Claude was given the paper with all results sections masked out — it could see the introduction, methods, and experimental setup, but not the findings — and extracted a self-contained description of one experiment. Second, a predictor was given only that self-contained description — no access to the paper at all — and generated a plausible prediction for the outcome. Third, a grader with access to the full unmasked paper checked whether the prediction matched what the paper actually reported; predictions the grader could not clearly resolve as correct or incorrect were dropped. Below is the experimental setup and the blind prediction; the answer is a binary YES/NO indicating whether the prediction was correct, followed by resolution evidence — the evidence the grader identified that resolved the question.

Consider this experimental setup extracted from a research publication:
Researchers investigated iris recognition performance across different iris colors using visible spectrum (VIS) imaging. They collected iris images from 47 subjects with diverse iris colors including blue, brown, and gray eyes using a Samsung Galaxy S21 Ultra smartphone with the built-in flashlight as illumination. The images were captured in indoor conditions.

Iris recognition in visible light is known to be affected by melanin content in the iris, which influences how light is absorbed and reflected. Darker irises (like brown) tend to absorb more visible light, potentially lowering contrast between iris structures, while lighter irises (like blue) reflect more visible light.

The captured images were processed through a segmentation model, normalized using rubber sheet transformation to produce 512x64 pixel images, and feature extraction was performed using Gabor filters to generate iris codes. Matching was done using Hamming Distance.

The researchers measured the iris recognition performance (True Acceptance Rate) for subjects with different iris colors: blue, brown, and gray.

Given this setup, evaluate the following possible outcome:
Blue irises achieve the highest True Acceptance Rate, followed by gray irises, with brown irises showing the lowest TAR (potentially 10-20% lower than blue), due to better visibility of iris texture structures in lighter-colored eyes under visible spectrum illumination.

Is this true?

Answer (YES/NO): NO